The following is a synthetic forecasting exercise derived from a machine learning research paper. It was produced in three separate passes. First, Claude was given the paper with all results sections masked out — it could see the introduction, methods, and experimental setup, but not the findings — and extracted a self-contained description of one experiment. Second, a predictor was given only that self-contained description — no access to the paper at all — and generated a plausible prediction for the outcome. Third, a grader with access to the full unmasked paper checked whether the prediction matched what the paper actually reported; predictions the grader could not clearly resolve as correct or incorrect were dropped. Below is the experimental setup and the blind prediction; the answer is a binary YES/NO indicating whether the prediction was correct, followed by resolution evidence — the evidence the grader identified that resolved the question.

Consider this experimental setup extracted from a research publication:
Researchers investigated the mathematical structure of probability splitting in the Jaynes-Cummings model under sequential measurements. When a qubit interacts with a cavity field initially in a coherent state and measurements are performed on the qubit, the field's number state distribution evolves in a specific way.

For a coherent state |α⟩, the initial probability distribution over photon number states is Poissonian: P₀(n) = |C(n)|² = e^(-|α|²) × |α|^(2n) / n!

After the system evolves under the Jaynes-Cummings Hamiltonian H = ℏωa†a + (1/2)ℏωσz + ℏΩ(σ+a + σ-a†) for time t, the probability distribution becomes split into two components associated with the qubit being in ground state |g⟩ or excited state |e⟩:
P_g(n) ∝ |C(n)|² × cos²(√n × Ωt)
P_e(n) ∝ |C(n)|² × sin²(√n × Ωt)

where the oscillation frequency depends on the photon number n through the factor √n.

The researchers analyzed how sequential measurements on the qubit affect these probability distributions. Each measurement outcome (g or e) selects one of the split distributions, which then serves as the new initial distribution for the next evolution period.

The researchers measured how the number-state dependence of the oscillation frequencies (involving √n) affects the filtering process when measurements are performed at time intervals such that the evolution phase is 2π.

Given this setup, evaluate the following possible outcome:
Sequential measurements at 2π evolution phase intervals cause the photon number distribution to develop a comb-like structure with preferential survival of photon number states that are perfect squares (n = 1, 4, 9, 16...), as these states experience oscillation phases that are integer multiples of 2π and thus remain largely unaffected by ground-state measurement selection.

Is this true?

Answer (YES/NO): NO